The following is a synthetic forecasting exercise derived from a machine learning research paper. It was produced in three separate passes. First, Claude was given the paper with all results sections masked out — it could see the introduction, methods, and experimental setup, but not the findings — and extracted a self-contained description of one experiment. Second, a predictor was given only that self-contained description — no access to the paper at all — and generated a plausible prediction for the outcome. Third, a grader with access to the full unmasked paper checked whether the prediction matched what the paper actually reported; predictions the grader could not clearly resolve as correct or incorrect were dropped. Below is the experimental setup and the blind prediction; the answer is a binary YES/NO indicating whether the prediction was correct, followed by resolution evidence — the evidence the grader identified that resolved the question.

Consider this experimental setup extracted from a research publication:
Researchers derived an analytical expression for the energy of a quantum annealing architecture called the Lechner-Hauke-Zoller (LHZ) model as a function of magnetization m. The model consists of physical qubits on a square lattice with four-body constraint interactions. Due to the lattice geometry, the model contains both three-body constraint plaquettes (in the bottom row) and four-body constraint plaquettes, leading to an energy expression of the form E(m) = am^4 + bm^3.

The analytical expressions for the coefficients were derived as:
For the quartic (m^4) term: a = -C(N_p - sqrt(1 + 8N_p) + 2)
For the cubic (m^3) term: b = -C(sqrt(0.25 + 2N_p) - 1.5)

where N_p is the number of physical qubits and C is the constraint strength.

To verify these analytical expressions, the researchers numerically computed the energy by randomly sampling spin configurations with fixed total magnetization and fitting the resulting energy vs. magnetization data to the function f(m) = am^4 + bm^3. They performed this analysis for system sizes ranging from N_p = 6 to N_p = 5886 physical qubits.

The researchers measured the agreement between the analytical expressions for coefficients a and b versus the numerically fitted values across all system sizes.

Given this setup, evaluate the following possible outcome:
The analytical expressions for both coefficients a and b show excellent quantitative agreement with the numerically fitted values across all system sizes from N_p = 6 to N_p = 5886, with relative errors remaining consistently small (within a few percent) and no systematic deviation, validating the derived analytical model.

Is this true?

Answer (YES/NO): YES